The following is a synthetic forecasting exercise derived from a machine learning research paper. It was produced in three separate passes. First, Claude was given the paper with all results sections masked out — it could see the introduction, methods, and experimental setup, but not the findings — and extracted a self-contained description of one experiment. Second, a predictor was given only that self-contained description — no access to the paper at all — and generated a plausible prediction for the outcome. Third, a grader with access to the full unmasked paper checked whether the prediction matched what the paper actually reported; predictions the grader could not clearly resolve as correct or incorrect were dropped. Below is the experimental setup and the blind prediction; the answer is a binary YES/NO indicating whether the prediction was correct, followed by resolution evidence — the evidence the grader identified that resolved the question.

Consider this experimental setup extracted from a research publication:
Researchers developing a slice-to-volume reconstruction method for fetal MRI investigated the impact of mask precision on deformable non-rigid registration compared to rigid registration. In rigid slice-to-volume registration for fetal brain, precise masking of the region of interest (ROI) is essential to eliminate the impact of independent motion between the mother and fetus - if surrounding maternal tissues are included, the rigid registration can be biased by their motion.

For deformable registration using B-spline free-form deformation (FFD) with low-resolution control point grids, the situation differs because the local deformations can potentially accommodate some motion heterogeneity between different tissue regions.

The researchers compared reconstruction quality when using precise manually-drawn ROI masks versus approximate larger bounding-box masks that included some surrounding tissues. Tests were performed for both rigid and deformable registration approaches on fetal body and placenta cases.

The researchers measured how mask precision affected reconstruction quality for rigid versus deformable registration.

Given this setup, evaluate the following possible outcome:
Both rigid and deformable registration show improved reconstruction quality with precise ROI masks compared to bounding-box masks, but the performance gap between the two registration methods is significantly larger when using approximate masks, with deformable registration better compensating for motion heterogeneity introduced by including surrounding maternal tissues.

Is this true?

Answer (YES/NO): NO